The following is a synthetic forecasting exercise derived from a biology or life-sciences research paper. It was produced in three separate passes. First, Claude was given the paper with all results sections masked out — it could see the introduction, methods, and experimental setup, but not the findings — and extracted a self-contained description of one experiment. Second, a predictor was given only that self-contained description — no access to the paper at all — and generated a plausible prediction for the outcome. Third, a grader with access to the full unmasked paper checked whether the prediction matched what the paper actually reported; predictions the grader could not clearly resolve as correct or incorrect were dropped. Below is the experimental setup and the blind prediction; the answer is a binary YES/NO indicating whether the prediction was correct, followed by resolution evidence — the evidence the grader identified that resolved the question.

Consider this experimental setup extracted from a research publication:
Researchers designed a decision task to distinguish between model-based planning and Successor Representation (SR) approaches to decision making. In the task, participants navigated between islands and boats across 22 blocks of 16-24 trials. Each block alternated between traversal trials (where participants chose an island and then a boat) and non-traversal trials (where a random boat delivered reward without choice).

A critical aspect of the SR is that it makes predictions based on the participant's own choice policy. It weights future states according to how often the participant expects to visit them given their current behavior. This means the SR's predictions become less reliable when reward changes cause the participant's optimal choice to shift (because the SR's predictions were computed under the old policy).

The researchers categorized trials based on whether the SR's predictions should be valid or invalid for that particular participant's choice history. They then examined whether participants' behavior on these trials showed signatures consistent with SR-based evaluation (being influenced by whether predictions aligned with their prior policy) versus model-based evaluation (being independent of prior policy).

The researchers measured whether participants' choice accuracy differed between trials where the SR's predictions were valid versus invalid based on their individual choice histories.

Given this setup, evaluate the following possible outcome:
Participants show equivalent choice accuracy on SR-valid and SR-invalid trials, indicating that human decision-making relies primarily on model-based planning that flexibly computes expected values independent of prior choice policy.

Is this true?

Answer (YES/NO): NO